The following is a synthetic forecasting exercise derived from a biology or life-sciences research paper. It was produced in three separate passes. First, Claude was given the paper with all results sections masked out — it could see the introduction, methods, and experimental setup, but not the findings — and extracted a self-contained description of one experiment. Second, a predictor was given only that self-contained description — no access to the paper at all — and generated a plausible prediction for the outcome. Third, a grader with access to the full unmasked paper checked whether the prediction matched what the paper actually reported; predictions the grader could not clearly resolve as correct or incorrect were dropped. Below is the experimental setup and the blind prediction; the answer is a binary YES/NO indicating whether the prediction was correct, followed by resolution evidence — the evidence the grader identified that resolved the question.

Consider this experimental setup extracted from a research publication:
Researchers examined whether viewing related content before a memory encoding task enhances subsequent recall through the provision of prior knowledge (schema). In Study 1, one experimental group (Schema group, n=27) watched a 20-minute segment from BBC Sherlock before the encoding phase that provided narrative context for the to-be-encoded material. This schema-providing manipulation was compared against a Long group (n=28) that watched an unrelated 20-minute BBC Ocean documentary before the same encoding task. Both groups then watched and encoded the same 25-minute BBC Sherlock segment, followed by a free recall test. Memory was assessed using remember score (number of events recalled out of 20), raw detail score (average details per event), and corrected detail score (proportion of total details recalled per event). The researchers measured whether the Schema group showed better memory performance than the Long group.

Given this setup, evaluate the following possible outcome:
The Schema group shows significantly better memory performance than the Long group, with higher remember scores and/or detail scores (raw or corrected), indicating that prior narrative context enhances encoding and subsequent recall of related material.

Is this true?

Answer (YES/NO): YES